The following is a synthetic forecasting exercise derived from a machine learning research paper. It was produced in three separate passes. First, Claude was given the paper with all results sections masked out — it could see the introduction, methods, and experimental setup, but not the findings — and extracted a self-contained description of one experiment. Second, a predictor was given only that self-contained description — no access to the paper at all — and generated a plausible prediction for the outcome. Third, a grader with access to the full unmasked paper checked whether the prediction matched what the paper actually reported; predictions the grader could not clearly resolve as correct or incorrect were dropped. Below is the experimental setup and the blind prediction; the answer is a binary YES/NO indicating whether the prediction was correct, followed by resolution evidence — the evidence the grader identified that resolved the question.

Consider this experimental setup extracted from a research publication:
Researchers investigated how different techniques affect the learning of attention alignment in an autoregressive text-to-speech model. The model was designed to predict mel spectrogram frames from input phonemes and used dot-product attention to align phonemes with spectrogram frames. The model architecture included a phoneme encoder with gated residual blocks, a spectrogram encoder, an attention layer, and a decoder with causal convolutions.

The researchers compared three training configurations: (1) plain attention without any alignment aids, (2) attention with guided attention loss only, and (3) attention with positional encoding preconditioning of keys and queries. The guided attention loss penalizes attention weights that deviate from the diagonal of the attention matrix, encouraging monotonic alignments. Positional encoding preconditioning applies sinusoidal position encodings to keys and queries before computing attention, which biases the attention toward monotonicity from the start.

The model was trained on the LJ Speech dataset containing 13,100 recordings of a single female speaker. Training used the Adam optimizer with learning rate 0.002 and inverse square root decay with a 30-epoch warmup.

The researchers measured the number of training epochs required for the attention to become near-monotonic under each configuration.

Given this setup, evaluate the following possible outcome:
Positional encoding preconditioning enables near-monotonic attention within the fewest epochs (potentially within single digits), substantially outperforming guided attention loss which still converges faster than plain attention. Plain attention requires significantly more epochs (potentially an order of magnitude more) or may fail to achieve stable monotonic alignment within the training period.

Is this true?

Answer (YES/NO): YES